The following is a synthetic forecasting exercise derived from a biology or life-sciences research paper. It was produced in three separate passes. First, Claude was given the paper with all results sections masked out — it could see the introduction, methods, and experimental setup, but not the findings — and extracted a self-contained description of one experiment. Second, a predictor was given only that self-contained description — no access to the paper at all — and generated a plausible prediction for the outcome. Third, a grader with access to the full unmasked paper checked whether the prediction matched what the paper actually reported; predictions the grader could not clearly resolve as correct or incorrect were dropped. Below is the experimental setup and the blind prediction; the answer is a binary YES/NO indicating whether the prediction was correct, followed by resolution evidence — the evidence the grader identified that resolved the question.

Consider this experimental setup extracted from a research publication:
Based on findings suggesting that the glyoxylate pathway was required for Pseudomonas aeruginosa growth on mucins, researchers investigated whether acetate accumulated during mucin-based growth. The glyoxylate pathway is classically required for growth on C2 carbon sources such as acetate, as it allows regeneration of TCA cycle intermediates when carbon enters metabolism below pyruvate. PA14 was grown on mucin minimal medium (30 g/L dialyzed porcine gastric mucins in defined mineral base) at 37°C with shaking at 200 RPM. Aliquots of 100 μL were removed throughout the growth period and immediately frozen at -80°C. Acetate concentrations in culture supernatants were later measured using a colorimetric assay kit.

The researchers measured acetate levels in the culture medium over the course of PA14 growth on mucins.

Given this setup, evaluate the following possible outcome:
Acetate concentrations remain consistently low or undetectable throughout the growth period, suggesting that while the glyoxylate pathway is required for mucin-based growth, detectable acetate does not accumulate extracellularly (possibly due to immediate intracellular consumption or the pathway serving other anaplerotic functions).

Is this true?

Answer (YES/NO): NO